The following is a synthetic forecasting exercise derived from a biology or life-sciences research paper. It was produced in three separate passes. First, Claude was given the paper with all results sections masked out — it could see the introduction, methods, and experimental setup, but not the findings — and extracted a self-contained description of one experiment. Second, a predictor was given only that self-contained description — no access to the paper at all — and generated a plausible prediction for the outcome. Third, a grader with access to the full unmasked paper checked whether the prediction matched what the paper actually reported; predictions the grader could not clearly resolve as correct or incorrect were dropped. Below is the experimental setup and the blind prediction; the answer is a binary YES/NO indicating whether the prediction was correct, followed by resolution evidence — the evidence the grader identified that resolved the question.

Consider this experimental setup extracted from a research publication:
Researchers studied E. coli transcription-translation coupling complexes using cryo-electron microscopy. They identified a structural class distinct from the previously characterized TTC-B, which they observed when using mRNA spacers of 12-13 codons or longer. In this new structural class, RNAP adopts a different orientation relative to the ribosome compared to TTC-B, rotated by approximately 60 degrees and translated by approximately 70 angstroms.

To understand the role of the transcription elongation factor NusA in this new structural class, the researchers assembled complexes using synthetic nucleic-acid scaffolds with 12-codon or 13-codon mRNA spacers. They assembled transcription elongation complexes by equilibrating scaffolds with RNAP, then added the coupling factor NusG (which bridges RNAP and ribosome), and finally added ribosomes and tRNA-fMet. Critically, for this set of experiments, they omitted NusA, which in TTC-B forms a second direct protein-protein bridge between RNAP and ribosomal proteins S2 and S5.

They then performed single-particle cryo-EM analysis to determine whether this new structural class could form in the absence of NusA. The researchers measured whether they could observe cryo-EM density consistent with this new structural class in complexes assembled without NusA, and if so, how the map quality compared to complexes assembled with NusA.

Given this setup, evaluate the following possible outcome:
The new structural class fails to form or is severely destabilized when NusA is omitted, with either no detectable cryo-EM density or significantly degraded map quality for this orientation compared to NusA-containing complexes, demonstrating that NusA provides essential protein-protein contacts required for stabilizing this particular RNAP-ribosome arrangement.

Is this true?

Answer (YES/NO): NO